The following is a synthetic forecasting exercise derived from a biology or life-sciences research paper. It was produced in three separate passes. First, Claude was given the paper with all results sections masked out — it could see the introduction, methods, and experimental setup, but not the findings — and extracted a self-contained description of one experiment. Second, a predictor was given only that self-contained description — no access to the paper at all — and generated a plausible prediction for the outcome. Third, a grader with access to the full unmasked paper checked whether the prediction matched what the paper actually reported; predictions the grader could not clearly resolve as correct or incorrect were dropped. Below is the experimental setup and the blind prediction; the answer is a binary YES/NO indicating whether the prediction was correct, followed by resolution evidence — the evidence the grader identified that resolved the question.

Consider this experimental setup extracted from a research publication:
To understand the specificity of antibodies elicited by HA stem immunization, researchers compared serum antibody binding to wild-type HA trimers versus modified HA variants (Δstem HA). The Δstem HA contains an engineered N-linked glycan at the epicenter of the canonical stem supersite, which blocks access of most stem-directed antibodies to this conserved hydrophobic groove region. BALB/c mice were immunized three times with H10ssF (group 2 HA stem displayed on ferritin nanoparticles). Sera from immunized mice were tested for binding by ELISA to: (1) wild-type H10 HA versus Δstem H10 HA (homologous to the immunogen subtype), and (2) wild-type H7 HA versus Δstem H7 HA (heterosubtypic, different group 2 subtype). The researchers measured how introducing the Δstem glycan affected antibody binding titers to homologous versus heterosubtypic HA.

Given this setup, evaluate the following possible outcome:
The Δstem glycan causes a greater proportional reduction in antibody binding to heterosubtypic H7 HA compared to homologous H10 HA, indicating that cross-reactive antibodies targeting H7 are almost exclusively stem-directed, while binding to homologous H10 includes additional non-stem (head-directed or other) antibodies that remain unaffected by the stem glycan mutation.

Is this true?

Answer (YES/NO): YES